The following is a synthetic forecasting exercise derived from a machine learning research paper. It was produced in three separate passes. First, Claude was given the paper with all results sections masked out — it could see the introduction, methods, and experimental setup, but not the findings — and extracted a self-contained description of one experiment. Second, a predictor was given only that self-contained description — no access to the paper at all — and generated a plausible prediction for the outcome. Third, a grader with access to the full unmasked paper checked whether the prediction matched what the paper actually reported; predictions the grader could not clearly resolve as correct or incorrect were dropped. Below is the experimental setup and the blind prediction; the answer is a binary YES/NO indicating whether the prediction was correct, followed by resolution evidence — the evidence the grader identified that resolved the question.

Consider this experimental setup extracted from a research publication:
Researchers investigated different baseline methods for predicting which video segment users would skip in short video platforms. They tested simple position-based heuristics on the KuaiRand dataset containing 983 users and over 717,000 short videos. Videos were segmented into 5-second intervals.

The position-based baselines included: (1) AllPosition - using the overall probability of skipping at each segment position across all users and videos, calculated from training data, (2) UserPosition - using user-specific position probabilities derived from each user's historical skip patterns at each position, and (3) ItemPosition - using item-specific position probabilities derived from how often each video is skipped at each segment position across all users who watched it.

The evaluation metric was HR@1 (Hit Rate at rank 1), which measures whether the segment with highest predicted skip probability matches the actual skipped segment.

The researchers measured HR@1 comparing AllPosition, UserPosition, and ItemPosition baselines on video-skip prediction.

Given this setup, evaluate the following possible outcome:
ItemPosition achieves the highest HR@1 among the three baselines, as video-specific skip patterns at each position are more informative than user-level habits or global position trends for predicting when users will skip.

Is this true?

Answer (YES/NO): YES